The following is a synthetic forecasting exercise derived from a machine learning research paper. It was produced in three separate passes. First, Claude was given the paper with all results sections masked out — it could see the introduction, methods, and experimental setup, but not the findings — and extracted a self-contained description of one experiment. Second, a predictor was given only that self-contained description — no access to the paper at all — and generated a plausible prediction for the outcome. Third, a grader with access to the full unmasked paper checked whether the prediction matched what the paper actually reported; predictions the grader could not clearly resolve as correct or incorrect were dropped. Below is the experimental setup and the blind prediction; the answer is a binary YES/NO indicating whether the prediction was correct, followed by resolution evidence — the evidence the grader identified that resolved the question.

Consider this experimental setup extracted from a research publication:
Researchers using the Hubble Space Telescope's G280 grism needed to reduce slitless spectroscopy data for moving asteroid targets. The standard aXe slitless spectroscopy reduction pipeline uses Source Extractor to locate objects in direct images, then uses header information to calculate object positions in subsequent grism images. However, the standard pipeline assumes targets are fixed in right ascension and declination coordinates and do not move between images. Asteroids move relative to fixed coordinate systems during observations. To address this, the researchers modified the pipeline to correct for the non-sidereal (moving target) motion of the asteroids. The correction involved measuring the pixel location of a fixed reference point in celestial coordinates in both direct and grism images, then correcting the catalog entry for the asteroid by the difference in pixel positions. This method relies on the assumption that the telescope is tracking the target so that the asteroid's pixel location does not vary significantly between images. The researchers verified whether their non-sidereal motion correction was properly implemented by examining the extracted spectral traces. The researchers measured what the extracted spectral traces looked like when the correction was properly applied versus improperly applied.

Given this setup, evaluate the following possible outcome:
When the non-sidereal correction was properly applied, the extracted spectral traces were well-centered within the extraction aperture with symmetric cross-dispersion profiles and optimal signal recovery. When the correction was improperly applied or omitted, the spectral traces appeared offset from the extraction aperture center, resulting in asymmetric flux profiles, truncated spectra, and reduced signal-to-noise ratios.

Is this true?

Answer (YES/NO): NO